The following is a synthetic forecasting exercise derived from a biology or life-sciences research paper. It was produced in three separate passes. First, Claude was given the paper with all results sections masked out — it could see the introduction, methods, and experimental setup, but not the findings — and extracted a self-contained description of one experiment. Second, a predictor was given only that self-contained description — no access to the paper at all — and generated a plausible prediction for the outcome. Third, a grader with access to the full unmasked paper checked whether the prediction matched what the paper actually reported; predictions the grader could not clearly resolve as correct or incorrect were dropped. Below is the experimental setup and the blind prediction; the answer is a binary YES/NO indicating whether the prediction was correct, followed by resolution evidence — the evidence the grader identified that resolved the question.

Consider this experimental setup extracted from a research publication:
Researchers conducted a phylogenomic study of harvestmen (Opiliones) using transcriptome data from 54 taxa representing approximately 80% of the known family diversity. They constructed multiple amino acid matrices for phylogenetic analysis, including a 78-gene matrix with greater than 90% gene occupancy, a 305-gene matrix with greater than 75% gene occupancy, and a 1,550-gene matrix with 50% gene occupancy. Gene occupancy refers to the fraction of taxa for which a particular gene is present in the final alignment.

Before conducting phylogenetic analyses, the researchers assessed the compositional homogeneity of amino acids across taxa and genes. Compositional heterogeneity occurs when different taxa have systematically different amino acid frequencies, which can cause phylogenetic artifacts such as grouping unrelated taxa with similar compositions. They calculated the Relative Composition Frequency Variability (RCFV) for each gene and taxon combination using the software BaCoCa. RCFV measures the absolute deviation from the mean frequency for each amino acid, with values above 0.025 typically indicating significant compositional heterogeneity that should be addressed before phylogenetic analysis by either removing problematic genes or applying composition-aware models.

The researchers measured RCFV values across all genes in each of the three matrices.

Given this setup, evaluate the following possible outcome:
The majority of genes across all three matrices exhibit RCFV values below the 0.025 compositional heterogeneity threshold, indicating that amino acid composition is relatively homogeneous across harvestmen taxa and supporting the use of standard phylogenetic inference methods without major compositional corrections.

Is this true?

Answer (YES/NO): YES